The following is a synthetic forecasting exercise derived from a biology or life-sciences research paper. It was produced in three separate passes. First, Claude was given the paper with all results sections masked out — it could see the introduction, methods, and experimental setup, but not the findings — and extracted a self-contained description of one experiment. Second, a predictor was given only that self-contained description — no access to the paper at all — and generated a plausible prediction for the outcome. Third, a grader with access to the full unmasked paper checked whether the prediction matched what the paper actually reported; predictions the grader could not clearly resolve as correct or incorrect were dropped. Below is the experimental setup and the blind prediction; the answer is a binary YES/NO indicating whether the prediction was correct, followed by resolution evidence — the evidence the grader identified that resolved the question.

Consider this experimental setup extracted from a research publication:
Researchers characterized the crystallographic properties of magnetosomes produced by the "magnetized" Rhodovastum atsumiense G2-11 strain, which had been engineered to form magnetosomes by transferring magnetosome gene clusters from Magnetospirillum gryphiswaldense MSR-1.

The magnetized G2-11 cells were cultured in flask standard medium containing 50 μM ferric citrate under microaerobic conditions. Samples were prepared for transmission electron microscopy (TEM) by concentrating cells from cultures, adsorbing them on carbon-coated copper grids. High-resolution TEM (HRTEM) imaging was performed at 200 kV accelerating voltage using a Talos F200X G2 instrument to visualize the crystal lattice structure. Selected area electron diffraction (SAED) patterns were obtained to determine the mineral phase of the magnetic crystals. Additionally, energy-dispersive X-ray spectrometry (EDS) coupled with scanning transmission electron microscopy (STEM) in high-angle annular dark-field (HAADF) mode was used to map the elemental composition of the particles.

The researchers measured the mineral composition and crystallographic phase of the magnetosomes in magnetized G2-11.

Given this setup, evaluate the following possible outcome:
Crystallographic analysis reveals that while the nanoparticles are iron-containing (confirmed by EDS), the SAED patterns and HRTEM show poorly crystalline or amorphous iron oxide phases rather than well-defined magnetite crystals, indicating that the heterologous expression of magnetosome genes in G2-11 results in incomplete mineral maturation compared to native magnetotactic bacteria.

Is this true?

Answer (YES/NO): NO